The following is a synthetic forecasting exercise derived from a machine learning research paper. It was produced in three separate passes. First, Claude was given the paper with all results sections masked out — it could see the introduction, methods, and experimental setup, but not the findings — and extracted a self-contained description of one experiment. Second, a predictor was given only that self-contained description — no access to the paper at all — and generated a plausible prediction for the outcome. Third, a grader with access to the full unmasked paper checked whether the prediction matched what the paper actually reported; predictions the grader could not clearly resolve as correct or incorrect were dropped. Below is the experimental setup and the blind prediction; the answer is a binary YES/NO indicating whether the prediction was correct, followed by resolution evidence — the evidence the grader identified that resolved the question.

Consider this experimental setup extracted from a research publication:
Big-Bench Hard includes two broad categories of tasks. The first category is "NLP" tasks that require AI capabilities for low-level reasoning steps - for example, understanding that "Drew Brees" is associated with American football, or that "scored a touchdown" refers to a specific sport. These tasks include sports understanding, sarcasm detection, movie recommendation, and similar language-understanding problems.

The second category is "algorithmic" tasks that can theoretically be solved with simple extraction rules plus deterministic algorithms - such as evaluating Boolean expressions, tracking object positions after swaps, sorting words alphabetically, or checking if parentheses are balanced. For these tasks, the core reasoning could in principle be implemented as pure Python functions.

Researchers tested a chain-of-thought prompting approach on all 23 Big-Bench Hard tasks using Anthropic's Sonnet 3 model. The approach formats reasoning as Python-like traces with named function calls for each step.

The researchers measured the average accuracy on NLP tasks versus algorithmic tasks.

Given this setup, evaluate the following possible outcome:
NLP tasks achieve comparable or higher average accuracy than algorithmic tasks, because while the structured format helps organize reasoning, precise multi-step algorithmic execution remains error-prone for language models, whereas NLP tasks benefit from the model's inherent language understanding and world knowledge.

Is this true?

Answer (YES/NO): NO